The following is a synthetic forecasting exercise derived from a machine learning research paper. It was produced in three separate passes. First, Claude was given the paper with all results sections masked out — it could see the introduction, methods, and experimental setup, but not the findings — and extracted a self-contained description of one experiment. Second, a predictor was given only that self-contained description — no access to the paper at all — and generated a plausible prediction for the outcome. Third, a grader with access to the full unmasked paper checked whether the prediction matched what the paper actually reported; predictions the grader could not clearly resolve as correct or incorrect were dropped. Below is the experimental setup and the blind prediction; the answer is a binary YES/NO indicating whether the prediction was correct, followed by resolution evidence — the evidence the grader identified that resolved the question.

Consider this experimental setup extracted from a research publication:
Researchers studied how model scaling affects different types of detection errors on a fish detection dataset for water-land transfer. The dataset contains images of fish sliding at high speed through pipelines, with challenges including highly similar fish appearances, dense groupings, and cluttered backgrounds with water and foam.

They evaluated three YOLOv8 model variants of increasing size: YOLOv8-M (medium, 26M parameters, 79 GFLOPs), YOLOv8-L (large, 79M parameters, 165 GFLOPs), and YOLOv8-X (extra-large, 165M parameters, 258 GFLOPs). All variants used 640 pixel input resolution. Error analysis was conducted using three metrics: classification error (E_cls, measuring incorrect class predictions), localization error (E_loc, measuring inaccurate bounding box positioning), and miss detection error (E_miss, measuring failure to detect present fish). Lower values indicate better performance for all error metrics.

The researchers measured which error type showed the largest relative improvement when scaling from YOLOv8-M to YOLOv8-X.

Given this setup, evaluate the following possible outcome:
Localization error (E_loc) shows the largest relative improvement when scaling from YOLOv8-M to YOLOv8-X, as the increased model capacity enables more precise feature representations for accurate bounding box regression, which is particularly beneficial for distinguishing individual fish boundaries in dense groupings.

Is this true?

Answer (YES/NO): NO